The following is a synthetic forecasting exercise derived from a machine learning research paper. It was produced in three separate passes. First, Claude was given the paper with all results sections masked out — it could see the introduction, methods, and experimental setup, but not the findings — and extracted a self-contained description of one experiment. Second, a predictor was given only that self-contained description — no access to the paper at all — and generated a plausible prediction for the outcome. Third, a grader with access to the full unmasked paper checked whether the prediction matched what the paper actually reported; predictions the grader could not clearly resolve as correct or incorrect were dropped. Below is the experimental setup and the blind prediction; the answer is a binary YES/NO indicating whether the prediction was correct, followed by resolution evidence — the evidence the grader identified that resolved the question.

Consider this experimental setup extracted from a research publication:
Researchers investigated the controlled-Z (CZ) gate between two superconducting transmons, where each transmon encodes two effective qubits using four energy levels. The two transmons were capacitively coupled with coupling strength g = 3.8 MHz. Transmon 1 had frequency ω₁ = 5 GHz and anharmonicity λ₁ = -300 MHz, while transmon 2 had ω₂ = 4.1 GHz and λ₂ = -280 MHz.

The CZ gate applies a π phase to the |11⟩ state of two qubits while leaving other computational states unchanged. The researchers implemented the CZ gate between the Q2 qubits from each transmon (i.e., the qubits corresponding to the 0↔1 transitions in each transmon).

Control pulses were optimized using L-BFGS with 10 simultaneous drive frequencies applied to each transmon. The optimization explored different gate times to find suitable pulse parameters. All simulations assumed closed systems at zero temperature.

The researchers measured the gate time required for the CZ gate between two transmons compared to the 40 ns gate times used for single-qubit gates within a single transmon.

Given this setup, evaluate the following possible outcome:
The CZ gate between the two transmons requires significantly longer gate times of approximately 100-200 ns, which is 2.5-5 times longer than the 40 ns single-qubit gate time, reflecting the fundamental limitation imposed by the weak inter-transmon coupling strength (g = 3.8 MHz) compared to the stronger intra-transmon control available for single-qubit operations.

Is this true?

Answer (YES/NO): NO